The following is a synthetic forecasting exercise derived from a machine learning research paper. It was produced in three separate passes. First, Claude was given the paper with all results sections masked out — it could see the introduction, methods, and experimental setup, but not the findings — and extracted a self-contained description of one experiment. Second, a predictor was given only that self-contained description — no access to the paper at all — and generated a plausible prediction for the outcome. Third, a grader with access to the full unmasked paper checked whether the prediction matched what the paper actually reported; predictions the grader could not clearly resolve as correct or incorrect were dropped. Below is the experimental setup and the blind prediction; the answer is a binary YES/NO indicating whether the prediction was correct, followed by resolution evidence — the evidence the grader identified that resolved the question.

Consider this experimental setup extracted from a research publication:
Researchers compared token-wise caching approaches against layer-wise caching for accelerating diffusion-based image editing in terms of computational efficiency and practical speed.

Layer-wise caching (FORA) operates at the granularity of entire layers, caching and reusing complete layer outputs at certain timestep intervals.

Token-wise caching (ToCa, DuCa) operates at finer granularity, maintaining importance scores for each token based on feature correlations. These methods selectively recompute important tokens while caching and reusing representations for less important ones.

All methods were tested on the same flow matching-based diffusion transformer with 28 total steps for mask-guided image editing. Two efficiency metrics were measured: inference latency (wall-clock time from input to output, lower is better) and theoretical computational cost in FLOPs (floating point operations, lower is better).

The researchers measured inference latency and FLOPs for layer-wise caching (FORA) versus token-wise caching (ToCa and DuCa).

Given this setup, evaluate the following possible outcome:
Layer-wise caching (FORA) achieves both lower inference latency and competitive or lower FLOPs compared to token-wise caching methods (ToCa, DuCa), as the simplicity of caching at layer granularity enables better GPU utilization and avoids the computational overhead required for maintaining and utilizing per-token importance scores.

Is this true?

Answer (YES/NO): YES